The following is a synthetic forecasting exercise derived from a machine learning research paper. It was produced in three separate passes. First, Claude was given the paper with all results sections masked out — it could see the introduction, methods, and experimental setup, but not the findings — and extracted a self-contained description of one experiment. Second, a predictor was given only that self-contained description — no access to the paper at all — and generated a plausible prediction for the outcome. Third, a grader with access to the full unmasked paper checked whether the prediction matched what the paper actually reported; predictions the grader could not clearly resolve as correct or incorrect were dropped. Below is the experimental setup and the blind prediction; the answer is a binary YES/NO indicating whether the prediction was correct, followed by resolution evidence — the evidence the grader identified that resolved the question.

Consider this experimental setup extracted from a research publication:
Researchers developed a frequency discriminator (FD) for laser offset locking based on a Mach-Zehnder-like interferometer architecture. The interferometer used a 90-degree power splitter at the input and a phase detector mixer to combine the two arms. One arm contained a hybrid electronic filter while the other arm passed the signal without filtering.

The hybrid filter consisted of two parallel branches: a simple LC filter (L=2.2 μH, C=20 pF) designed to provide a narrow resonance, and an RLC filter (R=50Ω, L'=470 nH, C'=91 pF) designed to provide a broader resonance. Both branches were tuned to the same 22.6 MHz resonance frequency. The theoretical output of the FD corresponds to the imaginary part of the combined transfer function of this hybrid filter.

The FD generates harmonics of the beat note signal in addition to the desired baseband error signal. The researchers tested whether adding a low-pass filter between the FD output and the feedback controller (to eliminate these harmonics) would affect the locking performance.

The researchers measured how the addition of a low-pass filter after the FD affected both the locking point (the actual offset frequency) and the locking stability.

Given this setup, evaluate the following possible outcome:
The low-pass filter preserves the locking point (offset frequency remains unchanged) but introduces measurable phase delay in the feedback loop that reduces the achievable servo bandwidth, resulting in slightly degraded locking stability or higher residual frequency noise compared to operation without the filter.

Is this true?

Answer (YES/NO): NO